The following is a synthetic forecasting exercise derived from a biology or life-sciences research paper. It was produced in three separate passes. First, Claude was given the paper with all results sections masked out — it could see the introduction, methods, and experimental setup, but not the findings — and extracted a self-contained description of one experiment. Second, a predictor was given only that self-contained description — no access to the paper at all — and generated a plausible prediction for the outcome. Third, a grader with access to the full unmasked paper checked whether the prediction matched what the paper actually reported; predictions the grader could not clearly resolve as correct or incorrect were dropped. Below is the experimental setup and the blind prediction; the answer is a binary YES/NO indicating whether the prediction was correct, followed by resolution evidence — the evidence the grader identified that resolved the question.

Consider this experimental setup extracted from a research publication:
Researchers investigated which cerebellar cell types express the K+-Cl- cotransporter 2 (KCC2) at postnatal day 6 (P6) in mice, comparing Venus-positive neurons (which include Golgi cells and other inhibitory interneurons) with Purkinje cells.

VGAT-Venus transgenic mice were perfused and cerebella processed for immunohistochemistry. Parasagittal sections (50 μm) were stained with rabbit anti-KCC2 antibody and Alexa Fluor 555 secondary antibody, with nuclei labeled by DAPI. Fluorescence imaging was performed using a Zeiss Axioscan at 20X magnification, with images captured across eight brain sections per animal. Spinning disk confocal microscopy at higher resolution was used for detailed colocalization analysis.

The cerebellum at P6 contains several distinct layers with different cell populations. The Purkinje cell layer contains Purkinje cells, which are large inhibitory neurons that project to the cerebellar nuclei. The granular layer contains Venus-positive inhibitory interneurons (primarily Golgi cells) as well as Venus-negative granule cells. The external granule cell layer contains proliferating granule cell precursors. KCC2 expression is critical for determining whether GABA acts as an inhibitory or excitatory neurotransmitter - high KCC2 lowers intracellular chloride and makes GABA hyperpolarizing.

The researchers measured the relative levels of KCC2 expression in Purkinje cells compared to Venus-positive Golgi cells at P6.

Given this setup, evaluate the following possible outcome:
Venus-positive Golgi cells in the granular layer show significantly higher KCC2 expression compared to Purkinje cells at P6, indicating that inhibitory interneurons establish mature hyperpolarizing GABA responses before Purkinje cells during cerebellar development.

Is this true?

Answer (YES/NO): NO